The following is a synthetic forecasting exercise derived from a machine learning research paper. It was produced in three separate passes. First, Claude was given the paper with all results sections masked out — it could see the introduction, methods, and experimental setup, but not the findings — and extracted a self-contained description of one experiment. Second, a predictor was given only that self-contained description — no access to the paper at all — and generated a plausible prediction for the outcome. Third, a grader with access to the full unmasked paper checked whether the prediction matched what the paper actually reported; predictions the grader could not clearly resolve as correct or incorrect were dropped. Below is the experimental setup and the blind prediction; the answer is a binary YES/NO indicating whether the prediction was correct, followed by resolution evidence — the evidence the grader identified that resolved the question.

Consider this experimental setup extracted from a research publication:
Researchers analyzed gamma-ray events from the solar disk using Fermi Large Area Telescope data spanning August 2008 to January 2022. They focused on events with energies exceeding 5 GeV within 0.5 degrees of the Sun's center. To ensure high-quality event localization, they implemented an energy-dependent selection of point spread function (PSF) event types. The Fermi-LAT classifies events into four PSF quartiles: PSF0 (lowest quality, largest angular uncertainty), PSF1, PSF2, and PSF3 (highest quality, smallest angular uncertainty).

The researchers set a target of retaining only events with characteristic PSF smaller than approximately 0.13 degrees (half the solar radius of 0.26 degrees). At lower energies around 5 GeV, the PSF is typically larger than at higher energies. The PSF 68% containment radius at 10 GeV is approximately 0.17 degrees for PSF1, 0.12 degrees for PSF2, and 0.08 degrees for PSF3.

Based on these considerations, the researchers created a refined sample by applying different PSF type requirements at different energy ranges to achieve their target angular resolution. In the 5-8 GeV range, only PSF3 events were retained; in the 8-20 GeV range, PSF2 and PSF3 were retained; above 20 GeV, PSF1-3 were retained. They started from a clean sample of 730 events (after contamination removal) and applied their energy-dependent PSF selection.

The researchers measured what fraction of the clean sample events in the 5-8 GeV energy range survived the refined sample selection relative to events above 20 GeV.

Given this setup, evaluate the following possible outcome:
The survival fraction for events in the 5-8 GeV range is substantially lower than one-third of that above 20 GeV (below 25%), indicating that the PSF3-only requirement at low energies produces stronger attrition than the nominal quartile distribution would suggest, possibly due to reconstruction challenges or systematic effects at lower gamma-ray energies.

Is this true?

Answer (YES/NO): NO